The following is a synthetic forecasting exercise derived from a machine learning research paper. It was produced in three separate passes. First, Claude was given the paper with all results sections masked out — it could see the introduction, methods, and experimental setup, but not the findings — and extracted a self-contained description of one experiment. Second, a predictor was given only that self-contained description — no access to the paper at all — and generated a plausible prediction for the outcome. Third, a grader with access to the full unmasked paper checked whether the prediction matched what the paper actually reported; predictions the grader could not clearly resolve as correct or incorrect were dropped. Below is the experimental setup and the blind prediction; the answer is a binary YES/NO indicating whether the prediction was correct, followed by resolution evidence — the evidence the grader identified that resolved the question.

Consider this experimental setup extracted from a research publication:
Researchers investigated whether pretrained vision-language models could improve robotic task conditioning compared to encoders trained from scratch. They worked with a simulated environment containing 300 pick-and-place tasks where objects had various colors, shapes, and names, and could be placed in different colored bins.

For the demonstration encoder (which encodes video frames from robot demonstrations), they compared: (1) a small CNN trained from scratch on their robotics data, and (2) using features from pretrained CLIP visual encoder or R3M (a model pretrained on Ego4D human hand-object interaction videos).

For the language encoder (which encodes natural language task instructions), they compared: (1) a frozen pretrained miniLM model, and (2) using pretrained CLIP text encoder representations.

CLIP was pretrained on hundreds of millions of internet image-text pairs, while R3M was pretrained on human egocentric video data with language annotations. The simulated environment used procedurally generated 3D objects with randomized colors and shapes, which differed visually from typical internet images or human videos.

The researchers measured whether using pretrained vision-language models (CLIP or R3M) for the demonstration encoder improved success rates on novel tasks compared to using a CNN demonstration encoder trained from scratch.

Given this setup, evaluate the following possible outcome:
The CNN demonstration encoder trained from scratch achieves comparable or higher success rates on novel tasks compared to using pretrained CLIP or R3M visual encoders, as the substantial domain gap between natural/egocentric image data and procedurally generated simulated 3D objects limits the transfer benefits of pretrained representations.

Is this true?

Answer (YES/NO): YES